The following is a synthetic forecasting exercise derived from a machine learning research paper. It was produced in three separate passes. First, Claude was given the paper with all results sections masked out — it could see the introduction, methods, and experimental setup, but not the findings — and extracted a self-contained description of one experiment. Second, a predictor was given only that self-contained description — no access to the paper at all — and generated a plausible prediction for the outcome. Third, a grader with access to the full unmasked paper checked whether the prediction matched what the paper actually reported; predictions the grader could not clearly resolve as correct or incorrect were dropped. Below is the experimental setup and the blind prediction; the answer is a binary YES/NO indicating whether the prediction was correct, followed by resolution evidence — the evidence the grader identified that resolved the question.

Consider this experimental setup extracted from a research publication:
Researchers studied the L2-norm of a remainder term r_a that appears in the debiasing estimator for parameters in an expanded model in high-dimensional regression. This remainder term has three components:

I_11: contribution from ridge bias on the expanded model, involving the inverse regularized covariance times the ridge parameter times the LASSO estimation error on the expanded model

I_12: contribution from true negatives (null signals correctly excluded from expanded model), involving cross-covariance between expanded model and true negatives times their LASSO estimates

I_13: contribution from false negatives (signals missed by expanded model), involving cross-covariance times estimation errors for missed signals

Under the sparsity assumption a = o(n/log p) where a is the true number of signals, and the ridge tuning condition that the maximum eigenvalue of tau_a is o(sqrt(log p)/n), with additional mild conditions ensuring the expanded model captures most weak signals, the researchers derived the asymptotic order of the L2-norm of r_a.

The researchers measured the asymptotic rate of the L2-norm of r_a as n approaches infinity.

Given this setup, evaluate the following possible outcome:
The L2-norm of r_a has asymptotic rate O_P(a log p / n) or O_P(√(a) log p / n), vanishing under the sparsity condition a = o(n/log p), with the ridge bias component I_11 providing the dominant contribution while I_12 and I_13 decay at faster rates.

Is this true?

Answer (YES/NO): NO